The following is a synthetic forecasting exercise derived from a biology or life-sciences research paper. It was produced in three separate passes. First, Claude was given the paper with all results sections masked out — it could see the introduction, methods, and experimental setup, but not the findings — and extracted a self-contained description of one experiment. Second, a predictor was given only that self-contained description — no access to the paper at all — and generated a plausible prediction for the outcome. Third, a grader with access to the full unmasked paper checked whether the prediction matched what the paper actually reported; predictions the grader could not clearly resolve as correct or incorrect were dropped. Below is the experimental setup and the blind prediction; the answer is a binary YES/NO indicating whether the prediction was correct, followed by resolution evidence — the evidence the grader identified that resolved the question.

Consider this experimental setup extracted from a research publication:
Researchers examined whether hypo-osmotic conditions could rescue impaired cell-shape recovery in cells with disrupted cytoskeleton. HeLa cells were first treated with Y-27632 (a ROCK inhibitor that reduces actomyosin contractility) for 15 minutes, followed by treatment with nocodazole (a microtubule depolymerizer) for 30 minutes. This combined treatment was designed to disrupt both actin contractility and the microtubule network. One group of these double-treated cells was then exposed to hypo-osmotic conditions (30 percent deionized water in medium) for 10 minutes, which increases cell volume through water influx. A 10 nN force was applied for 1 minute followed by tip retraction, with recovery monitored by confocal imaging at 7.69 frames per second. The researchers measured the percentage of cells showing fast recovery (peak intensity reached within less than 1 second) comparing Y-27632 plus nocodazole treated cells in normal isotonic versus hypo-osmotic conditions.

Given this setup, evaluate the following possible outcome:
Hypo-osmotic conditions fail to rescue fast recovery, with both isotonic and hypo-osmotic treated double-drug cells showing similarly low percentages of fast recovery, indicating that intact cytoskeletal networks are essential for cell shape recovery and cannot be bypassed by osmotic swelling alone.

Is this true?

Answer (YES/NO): NO